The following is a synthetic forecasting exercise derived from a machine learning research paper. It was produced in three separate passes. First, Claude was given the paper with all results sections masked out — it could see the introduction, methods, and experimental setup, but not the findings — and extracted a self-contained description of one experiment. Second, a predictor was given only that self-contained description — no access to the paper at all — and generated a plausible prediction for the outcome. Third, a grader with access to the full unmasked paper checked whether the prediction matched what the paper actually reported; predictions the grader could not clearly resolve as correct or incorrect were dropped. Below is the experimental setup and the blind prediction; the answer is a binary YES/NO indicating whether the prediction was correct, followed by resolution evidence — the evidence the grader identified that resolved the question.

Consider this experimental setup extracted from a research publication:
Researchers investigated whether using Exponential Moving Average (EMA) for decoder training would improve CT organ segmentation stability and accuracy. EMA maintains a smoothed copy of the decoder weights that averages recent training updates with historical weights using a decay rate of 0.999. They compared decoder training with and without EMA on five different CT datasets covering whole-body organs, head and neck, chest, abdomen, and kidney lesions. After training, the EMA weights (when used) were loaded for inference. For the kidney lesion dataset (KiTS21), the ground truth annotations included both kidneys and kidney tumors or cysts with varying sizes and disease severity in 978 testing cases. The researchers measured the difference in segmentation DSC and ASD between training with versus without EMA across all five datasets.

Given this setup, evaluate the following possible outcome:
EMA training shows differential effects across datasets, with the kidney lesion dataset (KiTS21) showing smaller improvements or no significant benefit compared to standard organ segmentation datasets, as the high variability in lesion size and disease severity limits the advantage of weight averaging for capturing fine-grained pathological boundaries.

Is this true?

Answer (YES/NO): NO